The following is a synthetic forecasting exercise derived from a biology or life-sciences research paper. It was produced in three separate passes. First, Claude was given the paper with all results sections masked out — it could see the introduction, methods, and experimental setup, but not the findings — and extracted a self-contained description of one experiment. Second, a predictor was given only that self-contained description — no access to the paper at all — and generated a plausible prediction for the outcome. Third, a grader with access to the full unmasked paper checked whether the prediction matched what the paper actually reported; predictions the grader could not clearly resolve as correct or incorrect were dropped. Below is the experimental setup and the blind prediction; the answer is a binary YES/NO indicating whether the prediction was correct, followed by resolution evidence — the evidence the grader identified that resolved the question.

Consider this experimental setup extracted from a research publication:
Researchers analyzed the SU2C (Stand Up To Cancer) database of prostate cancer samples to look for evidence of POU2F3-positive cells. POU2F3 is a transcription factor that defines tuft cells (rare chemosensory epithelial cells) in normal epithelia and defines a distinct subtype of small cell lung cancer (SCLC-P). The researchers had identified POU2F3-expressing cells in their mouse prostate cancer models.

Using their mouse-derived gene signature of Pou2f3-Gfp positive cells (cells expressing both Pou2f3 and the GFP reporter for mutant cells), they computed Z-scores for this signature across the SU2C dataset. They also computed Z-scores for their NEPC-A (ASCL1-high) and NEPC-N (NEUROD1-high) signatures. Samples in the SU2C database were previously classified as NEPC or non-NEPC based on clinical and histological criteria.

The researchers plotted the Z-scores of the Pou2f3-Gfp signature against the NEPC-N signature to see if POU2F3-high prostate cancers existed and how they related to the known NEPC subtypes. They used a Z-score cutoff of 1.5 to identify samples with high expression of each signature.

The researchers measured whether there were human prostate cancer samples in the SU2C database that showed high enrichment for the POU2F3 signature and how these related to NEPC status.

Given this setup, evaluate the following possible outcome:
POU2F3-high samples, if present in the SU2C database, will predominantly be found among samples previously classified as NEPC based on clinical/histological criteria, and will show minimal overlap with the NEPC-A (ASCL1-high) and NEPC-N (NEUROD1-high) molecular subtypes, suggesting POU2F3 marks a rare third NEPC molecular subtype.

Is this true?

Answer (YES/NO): NO